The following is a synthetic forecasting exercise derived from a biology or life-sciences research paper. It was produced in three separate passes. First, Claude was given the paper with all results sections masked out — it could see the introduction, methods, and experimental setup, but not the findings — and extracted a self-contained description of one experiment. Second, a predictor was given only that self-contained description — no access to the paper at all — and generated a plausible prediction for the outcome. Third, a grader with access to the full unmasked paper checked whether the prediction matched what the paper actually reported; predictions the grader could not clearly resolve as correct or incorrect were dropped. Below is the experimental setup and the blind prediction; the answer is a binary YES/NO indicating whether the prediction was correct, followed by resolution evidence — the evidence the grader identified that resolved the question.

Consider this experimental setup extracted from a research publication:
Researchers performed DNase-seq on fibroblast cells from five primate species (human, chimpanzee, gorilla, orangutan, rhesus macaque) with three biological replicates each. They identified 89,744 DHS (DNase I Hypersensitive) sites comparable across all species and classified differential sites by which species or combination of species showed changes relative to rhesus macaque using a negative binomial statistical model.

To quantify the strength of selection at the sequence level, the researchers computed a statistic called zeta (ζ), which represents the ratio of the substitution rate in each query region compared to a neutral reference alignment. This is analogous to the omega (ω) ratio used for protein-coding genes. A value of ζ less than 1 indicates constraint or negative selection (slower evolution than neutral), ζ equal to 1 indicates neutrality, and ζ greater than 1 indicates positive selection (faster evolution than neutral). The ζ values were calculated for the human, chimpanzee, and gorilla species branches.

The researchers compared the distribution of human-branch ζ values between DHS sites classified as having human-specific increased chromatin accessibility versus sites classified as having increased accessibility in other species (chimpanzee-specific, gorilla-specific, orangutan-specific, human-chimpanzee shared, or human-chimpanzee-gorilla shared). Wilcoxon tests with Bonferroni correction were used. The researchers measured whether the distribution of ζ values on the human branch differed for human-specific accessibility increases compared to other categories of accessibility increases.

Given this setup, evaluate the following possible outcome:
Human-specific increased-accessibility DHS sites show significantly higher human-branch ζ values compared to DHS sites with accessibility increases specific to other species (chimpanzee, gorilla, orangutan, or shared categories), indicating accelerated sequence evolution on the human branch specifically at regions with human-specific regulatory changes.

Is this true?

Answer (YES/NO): NO